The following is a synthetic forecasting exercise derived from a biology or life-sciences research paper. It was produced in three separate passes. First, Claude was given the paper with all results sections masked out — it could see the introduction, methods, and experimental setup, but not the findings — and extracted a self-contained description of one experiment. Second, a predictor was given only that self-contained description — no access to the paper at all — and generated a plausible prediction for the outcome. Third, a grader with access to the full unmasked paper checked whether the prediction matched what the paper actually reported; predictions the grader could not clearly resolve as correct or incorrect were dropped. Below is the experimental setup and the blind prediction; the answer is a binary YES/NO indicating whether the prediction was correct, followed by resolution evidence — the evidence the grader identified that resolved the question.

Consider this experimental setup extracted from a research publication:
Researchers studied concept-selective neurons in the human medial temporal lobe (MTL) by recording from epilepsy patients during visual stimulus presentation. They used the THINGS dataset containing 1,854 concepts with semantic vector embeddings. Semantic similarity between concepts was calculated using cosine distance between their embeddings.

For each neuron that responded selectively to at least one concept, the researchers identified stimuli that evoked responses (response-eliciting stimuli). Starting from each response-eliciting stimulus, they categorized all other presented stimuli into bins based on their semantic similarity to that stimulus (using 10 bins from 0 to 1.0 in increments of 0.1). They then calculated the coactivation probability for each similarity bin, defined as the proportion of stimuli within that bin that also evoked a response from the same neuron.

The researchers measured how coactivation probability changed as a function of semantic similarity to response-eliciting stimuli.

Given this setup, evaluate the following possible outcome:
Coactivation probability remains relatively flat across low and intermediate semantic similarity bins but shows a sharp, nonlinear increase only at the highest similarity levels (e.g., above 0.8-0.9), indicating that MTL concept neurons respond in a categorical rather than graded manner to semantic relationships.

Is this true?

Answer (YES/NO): NO